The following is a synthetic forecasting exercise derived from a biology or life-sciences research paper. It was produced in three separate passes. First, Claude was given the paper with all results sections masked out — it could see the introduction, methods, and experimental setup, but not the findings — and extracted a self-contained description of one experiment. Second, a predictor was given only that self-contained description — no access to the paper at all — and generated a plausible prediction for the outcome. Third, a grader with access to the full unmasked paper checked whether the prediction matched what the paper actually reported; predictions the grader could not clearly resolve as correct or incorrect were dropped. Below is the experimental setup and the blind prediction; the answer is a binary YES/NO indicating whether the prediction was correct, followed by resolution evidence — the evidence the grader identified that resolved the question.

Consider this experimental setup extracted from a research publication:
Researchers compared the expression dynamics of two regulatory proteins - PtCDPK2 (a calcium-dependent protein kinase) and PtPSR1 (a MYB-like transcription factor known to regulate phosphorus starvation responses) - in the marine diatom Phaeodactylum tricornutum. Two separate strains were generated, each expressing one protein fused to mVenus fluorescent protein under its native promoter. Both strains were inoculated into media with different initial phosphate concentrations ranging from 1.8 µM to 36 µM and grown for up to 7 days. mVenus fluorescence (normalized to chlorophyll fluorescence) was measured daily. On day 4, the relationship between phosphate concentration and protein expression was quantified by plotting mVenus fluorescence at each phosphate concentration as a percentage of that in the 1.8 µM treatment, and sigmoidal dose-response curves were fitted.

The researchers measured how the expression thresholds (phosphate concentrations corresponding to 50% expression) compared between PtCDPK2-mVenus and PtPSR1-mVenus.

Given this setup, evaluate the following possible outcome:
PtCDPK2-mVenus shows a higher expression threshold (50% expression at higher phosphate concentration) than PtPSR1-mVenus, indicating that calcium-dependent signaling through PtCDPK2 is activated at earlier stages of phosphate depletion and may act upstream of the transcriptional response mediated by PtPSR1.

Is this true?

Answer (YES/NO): NO